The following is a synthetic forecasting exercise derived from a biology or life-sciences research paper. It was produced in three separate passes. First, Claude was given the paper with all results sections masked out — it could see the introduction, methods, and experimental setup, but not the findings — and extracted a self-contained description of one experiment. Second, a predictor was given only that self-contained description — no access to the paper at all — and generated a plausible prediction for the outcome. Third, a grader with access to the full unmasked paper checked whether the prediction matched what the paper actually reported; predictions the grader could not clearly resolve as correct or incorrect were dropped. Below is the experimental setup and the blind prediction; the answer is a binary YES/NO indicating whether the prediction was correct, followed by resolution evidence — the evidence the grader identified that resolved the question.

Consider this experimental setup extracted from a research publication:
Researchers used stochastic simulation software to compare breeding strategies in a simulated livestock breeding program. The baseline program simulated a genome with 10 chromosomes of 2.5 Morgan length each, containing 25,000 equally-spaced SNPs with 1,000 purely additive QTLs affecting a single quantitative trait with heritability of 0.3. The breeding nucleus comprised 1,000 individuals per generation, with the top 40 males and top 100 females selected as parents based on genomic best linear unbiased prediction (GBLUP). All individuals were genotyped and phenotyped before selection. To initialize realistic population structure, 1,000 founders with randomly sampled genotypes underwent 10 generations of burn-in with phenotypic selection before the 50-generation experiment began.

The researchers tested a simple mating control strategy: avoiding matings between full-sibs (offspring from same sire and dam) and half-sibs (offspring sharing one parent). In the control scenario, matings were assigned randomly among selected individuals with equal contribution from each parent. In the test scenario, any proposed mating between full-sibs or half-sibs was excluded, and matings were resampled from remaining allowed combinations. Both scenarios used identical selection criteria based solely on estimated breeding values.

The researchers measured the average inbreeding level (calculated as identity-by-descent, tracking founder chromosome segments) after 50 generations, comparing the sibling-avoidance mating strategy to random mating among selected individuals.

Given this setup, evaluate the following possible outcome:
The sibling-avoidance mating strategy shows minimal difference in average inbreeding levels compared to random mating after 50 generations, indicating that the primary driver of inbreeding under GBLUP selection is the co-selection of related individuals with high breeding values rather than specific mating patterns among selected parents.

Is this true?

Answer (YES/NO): NO